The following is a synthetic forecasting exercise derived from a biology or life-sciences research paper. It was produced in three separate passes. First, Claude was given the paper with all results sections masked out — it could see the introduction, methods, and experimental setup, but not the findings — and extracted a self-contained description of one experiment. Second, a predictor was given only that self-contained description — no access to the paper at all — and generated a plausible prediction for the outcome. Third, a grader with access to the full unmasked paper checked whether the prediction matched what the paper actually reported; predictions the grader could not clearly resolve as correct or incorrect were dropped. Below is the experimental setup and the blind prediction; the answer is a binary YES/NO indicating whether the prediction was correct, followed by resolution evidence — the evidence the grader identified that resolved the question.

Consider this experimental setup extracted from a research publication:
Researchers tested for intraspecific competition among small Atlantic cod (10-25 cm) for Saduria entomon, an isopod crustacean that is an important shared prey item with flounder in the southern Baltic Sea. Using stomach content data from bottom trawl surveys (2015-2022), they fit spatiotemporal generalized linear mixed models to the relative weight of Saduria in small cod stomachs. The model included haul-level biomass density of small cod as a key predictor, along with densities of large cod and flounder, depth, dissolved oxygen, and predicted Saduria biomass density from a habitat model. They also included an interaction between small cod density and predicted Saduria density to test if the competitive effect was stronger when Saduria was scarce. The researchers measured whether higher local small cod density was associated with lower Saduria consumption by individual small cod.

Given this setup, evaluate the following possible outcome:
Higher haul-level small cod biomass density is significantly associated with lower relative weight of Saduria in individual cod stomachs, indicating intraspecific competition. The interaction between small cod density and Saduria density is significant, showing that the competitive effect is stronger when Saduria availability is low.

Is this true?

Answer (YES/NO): NO